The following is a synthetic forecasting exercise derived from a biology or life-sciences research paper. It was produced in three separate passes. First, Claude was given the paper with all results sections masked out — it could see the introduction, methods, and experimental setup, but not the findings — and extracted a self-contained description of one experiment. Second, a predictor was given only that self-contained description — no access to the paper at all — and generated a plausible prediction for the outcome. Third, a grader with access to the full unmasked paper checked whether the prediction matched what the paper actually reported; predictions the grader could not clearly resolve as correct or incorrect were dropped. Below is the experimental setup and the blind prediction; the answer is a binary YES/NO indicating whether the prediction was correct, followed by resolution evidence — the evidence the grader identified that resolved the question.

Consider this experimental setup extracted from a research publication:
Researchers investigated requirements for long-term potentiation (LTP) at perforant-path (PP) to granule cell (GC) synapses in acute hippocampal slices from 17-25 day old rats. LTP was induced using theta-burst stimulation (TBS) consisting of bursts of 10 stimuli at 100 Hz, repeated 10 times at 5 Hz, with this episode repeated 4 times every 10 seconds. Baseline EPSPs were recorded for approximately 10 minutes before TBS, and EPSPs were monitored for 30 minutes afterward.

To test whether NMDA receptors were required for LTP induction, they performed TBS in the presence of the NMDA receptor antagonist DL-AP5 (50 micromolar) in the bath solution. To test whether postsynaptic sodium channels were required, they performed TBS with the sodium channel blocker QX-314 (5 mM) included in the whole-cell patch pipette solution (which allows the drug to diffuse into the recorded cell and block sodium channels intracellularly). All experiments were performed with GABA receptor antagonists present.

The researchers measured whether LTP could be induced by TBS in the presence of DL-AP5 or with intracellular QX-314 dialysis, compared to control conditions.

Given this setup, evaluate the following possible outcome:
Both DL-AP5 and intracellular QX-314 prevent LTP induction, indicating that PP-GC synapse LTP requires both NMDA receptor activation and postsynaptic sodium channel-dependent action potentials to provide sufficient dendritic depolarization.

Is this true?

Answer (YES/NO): NO